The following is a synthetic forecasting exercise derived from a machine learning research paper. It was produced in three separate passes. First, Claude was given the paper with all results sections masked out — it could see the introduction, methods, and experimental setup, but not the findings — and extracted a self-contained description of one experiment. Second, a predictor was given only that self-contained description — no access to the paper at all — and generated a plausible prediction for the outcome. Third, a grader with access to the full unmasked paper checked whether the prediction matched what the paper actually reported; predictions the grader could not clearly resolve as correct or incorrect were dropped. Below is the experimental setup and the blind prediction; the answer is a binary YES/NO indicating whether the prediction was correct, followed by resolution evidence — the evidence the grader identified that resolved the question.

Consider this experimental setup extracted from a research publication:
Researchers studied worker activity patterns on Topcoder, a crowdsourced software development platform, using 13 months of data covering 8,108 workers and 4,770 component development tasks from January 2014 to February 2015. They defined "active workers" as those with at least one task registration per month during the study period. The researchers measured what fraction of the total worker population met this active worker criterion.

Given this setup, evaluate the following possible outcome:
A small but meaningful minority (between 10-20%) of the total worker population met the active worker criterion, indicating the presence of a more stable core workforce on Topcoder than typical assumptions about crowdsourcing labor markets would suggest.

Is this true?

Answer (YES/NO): NO